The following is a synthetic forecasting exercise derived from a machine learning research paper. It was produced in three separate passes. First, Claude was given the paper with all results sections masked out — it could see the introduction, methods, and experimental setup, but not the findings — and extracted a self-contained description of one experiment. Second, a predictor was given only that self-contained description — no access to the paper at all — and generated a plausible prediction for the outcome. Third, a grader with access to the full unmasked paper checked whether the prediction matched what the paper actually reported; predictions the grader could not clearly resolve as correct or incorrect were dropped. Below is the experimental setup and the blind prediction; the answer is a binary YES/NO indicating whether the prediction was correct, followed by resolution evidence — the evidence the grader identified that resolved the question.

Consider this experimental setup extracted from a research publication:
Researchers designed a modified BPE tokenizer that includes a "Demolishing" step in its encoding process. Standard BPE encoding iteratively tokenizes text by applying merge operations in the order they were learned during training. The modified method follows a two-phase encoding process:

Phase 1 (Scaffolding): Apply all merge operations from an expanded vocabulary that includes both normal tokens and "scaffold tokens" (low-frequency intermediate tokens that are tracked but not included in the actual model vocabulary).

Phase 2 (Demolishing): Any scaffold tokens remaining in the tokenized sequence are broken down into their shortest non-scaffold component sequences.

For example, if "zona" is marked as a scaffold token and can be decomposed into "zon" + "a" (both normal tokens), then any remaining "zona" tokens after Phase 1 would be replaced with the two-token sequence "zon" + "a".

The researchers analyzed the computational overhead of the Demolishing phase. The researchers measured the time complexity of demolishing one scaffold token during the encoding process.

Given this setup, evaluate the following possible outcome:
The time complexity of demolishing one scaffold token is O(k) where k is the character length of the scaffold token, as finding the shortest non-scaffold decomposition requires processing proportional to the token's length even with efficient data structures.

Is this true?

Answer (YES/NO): NO